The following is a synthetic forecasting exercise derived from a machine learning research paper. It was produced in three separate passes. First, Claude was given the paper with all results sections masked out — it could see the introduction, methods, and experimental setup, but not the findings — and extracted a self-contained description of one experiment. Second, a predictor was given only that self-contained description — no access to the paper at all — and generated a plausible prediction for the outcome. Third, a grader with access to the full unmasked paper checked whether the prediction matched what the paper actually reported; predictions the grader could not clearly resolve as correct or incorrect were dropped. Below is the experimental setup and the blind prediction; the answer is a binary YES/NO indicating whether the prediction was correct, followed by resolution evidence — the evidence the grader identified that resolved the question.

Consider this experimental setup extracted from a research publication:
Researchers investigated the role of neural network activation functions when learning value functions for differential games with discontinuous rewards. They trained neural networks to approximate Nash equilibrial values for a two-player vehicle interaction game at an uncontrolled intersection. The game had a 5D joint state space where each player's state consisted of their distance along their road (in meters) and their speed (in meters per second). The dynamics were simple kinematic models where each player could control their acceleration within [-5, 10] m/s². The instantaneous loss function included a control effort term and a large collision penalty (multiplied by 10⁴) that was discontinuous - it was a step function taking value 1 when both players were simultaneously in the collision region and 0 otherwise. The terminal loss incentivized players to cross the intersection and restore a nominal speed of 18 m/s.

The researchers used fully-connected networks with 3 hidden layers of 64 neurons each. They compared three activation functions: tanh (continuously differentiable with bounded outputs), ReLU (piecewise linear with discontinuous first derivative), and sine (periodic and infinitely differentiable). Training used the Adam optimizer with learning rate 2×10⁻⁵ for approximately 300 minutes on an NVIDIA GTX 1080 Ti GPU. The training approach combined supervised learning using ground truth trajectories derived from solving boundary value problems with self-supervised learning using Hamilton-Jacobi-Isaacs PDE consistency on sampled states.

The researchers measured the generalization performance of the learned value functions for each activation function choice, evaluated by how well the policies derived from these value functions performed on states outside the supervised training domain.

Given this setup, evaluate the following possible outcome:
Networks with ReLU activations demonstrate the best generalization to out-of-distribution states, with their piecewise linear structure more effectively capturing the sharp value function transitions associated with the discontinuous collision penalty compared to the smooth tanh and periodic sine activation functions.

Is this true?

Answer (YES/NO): NO